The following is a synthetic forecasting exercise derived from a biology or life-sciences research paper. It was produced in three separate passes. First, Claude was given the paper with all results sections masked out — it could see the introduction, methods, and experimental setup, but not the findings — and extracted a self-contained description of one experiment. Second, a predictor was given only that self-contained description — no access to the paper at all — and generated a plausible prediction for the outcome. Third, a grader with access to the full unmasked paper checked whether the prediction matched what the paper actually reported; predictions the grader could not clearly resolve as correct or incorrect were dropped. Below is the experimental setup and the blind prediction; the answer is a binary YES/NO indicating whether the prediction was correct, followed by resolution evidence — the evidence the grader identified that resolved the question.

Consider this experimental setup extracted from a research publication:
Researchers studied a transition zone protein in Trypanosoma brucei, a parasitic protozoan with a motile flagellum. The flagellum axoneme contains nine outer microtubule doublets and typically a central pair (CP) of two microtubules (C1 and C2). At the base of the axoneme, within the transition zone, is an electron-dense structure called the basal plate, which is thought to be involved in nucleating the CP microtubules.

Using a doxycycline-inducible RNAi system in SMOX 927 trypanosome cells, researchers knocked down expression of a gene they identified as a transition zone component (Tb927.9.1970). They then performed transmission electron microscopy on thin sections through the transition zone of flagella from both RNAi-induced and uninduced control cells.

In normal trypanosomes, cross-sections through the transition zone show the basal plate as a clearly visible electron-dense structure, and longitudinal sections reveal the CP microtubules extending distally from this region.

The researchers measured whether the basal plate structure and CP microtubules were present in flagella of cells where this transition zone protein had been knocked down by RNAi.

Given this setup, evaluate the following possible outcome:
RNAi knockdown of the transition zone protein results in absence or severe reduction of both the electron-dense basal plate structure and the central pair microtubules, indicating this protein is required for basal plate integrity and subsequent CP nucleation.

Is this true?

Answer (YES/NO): YES